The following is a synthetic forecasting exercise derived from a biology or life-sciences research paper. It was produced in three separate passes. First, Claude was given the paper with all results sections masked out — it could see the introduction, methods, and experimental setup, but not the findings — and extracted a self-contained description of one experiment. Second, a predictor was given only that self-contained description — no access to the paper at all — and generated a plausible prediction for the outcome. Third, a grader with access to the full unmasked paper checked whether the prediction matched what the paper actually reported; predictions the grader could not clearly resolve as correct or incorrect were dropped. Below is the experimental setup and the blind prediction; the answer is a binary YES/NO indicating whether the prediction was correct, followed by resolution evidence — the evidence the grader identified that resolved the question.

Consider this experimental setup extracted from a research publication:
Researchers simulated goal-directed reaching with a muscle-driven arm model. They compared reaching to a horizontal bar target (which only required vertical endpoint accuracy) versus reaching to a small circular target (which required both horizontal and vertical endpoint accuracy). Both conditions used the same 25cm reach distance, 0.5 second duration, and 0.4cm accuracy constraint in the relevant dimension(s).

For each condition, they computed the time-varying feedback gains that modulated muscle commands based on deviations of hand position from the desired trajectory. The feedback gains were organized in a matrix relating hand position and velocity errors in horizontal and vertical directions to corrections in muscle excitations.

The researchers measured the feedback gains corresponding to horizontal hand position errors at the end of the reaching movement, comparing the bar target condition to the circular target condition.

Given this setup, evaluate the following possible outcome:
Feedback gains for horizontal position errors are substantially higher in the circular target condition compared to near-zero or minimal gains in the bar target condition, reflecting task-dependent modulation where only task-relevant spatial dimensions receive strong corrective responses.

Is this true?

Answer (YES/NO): YES